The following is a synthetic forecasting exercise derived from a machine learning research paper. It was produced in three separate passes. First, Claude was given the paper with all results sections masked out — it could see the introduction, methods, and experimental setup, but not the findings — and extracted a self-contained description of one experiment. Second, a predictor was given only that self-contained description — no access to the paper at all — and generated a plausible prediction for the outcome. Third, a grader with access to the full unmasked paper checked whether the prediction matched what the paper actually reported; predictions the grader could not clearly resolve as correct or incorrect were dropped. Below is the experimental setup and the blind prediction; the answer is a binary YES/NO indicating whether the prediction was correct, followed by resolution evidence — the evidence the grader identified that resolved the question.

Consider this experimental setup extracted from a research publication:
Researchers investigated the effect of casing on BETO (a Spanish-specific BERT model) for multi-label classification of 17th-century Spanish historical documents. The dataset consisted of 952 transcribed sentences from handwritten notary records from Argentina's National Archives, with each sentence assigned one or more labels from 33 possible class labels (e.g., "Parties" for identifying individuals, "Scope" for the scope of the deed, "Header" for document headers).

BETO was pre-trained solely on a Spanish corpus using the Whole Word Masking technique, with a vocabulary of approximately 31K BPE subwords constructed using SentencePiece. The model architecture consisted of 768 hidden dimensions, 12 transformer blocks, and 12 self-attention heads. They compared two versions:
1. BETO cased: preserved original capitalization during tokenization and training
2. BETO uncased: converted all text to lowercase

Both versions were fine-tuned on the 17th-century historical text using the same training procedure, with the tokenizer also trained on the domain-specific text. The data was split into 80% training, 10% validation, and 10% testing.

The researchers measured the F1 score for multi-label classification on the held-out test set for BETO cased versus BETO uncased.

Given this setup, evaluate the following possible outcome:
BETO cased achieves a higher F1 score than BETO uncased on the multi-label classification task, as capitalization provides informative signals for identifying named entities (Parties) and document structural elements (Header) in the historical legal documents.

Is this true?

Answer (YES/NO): NO